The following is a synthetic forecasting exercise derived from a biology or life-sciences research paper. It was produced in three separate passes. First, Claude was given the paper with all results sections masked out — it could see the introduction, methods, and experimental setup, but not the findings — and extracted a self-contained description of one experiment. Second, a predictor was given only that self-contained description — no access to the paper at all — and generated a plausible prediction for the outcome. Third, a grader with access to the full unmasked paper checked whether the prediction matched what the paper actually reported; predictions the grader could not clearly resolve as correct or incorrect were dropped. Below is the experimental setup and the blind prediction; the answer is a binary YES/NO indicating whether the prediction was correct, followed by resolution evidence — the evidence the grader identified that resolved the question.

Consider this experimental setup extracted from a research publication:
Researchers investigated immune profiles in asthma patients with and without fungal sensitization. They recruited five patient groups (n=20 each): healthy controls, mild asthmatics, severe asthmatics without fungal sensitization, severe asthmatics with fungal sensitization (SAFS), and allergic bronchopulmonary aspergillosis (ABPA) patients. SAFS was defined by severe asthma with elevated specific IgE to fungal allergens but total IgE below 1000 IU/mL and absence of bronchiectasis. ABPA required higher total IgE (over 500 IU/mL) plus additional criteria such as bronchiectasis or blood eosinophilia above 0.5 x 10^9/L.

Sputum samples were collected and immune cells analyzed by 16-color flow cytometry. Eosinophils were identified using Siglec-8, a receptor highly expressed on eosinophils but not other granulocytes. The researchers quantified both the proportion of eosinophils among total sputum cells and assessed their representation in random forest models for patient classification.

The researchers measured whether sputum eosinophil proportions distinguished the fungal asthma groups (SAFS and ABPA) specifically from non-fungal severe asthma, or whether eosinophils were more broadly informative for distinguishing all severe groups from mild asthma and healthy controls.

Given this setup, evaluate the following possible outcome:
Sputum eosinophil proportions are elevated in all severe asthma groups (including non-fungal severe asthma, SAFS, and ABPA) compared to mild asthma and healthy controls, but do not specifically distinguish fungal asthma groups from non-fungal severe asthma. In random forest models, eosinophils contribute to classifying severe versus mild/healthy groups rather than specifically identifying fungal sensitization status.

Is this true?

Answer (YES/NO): YES